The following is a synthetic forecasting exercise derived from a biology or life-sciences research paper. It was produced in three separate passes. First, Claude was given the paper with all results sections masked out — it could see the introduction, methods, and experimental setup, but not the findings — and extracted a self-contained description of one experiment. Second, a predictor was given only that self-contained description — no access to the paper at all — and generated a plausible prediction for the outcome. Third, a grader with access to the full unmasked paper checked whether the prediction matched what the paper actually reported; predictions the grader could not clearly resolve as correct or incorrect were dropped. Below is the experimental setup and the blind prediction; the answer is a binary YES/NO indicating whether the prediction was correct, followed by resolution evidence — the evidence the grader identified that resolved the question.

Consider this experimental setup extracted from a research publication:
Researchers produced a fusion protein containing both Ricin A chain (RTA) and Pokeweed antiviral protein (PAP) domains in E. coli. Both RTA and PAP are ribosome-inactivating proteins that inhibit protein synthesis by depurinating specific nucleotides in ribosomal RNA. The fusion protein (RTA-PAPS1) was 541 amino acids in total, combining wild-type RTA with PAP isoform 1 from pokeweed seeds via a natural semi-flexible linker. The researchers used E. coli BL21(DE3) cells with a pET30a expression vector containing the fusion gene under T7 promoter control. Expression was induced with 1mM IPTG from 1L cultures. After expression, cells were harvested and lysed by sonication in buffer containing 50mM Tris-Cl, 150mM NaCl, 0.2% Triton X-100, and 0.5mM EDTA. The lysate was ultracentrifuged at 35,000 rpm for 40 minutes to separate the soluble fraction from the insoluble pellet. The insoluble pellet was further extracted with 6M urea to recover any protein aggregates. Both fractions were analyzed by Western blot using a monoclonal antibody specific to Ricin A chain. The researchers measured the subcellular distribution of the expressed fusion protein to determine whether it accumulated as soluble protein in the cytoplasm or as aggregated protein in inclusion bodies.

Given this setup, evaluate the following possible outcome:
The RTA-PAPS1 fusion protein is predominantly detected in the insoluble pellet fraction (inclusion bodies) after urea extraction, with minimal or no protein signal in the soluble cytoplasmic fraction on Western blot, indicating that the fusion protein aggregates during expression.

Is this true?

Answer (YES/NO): YES